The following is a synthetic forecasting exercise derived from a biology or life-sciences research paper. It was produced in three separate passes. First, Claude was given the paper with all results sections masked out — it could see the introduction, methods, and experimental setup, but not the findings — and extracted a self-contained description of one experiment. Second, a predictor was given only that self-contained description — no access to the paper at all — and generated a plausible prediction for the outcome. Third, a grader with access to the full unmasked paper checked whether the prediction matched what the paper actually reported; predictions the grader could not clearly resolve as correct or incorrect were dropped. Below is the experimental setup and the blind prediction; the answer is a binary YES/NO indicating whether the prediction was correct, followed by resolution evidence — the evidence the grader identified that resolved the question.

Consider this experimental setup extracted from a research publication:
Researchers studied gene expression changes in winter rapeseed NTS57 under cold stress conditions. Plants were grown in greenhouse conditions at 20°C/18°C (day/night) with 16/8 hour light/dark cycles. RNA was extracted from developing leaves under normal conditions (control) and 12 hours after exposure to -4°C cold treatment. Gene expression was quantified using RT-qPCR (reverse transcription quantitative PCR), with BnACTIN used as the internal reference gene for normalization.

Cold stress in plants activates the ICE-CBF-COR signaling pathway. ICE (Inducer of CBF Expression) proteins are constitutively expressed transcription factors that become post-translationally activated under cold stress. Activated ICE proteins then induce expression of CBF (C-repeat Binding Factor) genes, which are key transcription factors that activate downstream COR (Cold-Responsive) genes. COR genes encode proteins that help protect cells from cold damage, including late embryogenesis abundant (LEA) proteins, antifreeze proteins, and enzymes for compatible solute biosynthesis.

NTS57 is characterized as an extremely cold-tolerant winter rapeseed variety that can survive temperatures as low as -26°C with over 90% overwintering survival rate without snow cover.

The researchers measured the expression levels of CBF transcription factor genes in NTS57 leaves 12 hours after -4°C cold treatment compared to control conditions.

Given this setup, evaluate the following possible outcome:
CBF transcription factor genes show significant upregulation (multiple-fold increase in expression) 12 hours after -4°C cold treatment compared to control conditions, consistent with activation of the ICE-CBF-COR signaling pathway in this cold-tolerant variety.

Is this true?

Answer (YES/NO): YES